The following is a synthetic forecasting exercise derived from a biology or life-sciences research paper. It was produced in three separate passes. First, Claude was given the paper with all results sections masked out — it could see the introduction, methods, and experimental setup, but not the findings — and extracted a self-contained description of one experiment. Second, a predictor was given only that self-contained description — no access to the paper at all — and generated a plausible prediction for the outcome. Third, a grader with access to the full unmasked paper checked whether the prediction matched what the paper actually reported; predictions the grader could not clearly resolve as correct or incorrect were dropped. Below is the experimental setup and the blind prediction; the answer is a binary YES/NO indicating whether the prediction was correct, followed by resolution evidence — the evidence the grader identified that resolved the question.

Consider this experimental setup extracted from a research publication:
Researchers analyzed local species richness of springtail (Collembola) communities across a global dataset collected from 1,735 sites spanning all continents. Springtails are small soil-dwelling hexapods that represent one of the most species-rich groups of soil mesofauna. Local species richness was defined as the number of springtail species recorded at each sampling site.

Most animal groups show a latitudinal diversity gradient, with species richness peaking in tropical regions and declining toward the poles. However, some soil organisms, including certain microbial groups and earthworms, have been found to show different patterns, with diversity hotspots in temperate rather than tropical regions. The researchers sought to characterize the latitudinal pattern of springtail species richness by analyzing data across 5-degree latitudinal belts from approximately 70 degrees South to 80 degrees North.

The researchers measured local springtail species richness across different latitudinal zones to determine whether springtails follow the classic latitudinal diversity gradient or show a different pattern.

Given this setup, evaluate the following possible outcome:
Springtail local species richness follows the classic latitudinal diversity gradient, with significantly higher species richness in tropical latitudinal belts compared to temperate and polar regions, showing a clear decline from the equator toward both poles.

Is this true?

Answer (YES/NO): NO